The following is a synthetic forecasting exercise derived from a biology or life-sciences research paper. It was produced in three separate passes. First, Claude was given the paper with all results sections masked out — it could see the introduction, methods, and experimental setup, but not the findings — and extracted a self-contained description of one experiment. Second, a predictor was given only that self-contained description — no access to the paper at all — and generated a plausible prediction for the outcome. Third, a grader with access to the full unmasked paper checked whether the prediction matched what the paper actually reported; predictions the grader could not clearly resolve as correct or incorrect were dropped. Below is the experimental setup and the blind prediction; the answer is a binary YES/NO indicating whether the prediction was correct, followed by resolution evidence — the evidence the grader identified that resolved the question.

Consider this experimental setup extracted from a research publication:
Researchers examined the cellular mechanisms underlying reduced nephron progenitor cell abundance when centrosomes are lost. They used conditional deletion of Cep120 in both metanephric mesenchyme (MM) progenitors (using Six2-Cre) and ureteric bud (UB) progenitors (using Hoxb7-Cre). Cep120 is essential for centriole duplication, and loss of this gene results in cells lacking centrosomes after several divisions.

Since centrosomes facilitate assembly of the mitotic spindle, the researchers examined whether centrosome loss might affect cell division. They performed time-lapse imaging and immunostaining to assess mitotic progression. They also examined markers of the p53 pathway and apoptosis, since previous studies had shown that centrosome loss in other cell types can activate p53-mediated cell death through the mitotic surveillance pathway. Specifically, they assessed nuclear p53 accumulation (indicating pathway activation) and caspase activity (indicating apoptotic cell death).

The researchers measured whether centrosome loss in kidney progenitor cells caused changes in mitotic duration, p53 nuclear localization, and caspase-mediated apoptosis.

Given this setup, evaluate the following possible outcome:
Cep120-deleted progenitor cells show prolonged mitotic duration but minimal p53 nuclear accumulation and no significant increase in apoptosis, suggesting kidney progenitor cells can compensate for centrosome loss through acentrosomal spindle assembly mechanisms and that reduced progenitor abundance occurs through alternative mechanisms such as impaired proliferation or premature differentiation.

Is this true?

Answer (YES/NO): NO